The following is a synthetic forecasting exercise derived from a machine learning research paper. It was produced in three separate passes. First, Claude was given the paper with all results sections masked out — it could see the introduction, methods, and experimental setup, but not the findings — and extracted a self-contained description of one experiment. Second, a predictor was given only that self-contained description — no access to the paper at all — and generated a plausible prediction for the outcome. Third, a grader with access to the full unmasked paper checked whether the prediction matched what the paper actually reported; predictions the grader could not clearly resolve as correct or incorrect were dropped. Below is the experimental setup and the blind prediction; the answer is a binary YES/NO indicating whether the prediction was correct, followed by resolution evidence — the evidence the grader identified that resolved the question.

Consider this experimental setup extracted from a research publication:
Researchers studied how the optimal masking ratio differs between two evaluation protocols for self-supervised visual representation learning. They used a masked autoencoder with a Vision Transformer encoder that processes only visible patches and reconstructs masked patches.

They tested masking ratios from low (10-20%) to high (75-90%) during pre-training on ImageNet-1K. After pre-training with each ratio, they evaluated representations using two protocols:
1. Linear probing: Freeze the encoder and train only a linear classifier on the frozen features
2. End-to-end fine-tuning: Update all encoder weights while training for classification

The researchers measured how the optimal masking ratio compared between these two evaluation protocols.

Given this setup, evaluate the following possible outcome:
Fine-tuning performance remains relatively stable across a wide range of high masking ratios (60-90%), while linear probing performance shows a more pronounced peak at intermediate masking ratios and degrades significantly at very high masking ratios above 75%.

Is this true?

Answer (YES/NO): NO